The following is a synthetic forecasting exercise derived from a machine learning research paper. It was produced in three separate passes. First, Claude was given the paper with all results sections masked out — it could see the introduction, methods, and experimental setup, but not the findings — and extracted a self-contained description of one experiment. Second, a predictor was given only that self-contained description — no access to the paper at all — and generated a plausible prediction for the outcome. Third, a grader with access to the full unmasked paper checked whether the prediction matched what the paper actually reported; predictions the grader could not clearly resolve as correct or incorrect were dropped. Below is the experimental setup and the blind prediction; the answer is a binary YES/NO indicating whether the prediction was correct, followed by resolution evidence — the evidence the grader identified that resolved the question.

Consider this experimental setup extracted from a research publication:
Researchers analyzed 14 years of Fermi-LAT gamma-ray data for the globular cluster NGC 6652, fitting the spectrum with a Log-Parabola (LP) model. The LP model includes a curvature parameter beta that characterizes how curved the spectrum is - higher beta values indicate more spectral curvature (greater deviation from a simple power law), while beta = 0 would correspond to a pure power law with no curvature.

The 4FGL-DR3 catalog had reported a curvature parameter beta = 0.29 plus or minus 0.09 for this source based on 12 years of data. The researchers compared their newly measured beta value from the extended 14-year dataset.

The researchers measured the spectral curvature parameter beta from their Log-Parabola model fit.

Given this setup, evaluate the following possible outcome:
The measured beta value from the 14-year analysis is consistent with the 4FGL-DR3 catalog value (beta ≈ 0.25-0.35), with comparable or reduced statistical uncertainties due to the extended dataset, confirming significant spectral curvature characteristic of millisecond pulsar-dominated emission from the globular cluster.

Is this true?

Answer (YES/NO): NO